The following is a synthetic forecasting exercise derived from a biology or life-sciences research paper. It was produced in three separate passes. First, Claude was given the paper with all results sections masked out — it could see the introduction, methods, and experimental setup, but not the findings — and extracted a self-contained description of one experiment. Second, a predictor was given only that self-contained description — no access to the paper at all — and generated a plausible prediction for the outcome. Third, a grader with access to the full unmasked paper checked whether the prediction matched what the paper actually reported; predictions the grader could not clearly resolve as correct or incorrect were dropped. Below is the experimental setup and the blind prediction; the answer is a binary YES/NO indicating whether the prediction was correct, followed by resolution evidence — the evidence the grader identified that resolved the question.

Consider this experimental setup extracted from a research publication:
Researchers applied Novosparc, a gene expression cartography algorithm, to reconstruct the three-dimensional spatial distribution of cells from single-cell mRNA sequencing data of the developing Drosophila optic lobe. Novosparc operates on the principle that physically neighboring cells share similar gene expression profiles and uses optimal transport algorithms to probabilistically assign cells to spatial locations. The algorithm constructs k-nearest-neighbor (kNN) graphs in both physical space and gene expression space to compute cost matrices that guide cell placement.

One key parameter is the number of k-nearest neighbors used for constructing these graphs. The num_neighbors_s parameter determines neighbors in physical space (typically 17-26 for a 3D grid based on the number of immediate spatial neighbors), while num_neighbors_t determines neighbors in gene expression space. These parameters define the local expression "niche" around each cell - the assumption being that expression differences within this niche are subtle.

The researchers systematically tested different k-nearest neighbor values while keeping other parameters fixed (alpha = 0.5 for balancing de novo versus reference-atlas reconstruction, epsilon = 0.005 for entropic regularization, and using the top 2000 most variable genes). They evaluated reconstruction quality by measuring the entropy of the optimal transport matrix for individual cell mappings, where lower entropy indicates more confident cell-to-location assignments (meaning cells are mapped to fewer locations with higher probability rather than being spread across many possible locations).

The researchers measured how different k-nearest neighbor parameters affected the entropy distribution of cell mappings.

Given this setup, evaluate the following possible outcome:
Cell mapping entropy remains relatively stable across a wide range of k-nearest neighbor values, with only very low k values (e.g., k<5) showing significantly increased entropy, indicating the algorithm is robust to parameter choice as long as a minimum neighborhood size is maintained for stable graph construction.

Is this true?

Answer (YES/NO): NO